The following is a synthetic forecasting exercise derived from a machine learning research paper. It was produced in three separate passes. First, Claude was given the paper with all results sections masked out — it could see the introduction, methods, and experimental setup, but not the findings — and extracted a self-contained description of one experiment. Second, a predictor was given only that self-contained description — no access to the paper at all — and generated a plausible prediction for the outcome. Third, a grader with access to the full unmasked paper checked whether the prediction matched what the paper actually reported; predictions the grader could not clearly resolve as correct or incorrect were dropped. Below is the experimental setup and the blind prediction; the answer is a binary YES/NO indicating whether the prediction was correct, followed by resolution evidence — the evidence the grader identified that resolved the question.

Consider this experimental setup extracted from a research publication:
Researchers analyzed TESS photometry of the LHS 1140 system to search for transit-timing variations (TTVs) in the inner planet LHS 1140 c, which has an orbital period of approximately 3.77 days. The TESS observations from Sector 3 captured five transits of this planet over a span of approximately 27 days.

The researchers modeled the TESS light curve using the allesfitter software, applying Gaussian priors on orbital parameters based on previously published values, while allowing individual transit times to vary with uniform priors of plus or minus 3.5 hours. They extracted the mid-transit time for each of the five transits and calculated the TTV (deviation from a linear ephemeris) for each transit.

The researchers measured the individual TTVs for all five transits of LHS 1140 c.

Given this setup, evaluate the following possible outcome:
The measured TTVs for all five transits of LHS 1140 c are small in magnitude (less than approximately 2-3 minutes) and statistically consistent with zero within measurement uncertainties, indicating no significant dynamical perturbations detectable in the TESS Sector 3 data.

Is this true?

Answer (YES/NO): NO